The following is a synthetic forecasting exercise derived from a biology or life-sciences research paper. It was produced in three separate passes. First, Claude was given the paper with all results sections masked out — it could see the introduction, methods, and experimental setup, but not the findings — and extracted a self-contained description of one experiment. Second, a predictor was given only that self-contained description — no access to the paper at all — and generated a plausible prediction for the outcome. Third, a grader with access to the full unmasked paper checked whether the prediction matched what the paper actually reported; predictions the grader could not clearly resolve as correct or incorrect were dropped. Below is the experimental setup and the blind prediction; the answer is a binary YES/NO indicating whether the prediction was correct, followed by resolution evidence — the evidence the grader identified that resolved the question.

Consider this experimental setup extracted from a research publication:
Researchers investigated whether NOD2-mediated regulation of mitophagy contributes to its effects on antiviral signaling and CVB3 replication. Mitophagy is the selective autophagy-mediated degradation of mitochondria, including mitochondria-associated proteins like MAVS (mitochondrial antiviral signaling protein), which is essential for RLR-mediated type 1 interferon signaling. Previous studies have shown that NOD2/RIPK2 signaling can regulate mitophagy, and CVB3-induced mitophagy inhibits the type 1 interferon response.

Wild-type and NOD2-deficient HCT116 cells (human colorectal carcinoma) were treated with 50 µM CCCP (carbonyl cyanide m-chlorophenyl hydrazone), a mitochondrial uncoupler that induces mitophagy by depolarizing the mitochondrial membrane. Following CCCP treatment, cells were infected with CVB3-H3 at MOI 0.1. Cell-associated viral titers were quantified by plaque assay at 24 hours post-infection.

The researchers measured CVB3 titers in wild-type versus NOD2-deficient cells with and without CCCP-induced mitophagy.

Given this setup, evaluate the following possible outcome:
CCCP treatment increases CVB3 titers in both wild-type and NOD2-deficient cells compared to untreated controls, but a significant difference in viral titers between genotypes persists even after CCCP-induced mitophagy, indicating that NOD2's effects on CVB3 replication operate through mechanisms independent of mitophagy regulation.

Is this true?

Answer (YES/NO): NO